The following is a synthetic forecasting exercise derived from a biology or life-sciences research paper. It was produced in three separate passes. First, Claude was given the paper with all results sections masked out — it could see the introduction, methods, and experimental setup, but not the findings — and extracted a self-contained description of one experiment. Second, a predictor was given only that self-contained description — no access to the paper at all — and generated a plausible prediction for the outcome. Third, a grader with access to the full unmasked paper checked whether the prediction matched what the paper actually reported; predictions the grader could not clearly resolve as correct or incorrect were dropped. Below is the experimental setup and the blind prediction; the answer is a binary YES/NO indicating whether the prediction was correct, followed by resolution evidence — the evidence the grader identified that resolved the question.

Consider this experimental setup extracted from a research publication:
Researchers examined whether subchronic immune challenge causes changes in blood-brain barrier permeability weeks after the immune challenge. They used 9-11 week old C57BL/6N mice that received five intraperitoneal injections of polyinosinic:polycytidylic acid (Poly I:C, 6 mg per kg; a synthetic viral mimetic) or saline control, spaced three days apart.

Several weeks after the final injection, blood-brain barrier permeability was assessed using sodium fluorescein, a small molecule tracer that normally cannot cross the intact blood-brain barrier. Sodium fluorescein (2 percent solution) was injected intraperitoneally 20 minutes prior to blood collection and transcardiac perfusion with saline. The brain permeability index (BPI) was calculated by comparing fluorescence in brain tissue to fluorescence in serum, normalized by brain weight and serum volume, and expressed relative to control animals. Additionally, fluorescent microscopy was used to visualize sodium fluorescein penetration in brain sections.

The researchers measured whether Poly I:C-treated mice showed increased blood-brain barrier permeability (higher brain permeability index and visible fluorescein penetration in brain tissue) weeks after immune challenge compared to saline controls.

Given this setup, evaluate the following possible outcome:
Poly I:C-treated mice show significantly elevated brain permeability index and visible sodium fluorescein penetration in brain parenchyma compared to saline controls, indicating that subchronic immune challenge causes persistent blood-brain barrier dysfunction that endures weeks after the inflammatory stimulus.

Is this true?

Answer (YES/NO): NO